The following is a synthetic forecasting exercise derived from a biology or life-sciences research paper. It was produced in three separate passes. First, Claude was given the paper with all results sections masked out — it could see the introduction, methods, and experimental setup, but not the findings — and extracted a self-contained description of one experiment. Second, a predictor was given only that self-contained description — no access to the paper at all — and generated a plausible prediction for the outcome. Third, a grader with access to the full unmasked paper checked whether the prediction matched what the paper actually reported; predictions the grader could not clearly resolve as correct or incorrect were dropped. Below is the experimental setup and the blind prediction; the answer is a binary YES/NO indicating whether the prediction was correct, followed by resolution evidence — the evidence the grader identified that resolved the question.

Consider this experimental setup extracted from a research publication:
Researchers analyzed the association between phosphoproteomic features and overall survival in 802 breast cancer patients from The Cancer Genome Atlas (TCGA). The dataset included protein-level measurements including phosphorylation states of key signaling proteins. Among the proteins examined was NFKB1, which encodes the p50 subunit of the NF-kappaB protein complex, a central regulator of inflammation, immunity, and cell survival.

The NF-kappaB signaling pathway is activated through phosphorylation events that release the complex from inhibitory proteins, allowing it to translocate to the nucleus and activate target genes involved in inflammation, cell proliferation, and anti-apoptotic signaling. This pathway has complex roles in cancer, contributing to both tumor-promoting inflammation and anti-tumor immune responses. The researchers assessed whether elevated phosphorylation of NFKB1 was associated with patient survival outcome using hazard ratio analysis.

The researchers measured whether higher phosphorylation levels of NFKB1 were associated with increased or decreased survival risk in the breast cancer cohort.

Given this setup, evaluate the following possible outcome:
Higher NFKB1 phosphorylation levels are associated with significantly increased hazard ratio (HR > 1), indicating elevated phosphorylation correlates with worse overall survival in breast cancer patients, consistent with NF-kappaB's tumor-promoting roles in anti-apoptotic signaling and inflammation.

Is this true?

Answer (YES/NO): YES